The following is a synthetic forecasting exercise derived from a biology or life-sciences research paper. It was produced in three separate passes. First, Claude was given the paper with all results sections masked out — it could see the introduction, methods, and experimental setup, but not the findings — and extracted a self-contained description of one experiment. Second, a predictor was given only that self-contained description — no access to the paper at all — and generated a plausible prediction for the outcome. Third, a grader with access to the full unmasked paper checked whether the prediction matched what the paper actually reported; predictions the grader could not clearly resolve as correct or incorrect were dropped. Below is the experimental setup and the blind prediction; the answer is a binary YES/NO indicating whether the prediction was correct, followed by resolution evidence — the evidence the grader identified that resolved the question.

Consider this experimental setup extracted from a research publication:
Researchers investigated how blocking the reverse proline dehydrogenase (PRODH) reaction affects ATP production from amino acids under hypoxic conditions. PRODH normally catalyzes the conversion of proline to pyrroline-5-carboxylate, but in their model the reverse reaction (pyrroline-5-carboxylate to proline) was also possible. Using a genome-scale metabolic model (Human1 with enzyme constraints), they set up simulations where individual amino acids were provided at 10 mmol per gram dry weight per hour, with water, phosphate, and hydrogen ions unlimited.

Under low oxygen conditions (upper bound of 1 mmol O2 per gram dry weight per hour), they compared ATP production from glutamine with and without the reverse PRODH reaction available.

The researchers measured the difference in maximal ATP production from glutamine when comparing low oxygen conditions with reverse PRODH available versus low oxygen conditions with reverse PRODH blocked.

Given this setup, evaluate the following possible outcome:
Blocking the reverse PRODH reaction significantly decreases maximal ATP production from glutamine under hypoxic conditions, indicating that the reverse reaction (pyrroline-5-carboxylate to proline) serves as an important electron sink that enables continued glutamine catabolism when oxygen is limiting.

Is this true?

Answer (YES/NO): YES